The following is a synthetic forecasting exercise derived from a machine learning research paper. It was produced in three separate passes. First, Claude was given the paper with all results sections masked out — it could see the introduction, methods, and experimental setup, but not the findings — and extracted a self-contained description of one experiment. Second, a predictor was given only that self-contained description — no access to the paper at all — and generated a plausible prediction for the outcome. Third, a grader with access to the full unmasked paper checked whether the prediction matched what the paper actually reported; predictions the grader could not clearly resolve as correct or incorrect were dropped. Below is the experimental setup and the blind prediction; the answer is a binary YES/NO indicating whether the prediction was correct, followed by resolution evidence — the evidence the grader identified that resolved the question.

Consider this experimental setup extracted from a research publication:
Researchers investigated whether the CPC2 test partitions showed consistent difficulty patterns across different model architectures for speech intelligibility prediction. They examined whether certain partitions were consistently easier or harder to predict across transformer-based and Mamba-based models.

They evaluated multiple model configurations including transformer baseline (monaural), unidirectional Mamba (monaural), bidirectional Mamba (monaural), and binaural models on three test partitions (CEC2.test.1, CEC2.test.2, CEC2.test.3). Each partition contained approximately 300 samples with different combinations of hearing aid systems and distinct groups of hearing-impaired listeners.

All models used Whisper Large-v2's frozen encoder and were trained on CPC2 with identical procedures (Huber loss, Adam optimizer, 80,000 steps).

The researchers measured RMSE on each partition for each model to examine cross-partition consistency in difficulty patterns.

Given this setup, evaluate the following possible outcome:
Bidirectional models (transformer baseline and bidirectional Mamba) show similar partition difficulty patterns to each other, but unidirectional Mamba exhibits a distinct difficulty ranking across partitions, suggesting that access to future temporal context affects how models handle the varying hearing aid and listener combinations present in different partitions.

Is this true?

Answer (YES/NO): NO